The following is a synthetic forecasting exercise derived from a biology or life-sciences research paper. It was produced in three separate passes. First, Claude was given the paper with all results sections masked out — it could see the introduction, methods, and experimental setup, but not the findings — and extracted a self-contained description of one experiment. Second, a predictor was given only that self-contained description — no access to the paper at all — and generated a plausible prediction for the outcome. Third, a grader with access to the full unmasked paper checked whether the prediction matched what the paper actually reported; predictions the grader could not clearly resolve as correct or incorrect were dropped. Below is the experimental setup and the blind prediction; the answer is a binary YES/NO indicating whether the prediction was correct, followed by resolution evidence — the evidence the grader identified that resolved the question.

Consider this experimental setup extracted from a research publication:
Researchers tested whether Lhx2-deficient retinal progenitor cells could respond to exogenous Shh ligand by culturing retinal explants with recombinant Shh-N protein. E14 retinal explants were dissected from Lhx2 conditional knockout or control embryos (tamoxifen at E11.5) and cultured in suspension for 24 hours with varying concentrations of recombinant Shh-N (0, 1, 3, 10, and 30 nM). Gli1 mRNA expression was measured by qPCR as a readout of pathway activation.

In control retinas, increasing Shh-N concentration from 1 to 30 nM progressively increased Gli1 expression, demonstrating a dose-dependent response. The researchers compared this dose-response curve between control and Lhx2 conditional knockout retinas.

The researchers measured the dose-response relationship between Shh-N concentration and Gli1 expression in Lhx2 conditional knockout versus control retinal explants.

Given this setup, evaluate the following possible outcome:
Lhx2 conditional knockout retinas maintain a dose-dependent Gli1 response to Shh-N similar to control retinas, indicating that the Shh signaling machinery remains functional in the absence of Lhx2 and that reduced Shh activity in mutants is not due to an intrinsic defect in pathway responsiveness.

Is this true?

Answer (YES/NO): NO